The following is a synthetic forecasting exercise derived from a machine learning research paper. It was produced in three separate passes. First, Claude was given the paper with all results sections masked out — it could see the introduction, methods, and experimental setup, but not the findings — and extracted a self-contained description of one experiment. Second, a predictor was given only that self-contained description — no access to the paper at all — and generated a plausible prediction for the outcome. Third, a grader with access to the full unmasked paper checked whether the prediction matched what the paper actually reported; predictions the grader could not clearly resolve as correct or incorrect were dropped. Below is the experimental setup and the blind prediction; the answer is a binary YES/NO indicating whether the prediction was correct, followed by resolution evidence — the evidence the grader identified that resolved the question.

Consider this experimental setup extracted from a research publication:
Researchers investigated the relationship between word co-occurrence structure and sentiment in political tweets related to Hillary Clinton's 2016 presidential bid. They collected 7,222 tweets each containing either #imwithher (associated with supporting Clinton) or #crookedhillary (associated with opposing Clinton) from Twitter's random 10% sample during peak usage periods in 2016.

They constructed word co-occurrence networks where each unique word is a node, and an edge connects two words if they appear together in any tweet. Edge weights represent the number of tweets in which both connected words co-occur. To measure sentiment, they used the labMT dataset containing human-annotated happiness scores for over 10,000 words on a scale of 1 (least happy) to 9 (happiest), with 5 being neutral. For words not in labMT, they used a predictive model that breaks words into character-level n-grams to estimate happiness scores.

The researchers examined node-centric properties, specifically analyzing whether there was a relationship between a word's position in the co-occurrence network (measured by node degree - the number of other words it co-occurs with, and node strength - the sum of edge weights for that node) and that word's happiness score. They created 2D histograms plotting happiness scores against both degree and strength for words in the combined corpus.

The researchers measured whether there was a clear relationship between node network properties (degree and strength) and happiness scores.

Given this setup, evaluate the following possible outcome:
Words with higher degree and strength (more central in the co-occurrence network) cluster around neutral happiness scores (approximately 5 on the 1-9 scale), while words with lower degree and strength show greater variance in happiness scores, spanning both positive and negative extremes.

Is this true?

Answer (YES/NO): NO